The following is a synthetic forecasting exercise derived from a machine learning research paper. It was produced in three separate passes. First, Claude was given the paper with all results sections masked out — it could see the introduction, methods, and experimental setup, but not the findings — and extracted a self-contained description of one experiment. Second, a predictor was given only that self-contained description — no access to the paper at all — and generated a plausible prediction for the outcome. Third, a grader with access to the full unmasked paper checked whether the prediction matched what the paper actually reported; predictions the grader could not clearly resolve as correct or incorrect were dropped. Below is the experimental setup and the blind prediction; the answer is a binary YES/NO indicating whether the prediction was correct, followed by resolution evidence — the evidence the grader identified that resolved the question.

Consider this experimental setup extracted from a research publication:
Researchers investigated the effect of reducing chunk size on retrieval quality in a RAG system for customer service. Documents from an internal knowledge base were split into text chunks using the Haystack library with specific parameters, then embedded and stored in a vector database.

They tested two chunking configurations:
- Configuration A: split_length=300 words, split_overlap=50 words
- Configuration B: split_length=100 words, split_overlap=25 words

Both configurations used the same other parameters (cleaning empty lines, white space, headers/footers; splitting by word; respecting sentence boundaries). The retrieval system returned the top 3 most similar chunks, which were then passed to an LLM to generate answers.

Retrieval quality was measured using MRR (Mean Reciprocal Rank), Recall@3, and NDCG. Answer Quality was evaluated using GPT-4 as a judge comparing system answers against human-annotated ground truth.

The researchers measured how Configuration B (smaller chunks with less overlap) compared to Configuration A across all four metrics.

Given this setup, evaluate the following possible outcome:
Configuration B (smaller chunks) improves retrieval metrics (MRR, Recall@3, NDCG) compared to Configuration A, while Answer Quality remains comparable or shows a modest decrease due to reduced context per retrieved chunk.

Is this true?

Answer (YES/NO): NO